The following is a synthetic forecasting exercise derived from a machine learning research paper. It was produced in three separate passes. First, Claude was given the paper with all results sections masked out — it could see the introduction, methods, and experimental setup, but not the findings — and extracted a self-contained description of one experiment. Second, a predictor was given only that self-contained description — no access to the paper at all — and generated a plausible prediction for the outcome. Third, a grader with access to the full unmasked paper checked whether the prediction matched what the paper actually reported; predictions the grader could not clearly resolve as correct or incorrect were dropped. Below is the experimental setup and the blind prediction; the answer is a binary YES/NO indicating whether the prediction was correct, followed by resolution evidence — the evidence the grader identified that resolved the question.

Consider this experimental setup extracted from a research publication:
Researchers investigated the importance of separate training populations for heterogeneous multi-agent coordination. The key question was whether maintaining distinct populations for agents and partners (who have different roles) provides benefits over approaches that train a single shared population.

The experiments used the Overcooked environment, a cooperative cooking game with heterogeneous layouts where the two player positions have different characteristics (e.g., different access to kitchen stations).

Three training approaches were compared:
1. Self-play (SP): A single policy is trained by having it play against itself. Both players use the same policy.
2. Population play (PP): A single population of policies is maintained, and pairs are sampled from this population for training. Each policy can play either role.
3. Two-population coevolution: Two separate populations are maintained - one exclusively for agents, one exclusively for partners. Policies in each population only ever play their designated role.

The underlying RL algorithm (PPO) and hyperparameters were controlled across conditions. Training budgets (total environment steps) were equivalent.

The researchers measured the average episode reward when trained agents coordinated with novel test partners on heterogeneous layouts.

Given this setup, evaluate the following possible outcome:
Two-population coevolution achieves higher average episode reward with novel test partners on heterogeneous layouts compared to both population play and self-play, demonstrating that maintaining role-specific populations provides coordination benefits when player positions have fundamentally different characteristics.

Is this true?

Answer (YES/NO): YES